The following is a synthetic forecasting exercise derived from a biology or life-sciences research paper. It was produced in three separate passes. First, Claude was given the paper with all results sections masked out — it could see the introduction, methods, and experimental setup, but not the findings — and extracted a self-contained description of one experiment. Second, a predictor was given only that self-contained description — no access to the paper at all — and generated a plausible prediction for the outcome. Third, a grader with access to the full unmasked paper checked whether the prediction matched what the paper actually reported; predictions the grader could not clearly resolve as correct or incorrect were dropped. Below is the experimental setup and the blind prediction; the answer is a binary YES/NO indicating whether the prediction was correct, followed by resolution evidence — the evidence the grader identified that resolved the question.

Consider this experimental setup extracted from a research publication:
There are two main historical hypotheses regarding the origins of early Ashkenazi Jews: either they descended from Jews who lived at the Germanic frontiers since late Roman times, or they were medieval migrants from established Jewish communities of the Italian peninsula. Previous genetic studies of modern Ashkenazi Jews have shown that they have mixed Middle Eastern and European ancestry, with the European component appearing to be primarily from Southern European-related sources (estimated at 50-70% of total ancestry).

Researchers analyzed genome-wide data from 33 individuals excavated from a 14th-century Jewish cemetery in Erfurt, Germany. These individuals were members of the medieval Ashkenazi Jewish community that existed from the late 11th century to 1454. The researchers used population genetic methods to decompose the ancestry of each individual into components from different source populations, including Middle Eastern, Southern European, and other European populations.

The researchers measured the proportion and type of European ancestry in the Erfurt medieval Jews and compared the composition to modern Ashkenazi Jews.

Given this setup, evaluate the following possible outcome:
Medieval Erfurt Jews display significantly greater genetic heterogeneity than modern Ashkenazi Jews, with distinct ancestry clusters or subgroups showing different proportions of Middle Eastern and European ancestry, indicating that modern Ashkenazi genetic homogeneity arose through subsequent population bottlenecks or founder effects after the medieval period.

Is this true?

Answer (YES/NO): NO